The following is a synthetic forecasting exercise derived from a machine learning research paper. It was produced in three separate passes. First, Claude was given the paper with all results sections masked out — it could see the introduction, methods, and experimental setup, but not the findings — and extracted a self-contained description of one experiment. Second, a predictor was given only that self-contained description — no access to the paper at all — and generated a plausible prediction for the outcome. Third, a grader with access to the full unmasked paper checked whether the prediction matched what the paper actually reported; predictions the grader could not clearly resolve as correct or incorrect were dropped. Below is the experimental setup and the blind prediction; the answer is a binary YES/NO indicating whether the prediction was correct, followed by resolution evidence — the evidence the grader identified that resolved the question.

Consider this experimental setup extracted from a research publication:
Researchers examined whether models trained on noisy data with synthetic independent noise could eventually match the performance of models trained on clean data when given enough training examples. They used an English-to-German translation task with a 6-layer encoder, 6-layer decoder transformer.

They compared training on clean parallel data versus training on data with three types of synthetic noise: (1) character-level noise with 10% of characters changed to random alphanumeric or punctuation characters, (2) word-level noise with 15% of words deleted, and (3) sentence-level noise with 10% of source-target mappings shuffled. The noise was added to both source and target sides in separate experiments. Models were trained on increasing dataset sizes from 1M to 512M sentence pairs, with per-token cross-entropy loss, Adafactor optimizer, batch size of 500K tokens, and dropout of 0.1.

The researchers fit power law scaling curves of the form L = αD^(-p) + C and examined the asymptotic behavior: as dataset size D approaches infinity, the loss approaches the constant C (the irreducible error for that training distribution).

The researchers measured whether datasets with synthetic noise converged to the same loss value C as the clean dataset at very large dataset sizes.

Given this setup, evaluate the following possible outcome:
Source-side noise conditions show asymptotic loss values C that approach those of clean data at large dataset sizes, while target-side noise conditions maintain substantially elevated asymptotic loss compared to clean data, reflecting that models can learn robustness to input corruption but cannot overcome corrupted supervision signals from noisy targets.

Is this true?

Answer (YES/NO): NO